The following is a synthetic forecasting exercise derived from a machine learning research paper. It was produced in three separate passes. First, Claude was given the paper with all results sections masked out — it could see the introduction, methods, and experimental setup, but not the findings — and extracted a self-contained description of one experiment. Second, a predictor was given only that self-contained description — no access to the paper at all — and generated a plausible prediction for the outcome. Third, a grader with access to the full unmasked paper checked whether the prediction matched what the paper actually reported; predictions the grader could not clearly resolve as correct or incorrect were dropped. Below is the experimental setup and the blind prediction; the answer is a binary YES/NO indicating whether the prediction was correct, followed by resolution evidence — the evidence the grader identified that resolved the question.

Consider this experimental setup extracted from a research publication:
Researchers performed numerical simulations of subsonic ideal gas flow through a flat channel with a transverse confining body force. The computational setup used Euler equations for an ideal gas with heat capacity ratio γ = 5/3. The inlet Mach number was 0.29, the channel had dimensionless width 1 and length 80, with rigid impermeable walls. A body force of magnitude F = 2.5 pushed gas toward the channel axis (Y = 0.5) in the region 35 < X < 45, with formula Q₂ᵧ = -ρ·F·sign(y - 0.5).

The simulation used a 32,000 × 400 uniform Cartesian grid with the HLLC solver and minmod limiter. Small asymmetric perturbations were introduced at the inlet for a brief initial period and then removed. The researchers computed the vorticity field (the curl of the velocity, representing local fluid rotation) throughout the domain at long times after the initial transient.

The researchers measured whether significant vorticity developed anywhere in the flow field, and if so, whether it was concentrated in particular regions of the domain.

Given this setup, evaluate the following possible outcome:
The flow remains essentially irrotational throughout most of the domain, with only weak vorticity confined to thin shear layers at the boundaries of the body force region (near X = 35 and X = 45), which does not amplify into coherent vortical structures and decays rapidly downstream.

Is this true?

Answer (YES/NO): NO